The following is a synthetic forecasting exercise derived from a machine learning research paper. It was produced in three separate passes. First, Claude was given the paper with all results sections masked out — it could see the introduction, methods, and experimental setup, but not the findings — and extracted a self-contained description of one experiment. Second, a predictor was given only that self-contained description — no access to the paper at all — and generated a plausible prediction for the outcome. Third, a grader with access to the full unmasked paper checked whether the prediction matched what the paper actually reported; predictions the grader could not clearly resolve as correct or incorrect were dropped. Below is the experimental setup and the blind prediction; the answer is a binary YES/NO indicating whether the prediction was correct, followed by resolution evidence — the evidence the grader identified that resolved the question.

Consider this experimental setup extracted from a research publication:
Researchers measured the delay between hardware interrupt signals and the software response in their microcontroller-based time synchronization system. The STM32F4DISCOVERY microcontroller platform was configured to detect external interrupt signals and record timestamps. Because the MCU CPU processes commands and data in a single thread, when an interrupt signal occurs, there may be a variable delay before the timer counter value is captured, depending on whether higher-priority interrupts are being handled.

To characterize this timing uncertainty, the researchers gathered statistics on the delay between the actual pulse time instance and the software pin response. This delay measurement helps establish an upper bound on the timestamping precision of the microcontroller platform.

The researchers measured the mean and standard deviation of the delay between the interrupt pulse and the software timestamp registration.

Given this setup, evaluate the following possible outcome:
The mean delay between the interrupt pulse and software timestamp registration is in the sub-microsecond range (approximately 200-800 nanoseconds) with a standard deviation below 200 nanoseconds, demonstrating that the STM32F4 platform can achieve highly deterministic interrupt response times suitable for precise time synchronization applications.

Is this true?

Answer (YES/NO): NO